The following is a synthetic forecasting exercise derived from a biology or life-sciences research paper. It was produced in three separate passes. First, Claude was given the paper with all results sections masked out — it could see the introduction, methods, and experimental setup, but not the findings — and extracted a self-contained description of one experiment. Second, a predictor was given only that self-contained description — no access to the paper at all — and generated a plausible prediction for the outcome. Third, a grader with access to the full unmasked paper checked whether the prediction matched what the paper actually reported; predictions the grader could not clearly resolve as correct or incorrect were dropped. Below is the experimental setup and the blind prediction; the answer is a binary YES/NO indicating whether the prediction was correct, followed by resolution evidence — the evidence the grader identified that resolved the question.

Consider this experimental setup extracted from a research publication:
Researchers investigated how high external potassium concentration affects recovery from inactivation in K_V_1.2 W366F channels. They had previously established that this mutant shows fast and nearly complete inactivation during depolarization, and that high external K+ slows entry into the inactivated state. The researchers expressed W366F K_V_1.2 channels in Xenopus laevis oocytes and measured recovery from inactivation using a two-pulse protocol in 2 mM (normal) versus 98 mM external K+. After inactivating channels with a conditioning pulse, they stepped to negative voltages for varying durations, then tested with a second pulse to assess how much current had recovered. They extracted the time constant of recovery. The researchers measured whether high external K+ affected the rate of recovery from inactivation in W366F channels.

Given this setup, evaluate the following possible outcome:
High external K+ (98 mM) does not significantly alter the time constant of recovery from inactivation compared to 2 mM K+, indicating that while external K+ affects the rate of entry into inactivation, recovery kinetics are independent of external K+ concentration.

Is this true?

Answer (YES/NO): NO